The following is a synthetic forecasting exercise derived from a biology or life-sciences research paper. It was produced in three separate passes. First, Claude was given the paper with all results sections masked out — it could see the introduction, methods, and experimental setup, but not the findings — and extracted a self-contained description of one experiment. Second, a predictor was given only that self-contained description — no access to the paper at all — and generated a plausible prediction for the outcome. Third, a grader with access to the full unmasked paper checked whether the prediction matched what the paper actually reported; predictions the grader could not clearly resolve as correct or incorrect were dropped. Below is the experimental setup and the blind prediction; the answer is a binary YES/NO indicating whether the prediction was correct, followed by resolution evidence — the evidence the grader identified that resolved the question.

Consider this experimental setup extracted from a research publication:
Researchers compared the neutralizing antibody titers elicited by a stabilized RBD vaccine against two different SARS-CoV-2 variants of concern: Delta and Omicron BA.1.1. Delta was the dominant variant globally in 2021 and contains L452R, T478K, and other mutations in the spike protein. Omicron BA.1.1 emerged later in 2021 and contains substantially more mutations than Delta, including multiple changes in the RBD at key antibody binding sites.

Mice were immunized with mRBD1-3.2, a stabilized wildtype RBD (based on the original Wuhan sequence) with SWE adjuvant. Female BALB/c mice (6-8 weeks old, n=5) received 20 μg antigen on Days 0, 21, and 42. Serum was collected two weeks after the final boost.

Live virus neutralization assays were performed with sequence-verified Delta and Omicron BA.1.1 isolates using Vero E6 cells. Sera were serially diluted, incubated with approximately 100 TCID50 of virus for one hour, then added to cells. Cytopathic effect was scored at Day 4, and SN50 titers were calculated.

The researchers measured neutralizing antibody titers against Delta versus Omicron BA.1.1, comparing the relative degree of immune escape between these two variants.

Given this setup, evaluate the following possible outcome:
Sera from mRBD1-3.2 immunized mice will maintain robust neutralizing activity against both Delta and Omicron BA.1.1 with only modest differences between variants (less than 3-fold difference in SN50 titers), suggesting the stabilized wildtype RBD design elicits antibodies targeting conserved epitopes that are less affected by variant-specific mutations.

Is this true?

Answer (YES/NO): NO